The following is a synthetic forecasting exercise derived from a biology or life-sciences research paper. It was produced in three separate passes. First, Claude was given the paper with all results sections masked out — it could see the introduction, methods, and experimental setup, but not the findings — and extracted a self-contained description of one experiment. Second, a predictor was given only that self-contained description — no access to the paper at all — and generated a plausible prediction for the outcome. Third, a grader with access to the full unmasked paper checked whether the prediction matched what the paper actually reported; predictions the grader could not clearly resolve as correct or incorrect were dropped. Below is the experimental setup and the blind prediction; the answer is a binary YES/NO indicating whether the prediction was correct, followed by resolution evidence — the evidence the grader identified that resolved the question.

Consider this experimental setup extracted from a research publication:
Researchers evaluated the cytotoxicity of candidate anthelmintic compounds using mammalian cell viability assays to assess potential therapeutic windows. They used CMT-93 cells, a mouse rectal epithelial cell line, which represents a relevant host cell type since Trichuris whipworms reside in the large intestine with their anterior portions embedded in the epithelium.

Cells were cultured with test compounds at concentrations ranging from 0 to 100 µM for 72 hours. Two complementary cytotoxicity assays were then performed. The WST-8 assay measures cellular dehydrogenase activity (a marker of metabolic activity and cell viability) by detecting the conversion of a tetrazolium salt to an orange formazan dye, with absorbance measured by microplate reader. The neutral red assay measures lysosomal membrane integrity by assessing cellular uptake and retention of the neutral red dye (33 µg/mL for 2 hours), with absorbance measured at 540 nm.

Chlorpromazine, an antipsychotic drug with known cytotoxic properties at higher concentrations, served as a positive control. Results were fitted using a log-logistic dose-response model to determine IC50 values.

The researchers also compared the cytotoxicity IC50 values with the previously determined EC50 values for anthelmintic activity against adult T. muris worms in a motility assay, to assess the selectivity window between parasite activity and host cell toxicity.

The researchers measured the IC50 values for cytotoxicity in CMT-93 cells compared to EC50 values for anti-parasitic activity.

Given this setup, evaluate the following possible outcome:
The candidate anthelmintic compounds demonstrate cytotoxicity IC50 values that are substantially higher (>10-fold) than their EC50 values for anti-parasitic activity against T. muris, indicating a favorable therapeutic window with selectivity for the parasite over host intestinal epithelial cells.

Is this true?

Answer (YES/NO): NO